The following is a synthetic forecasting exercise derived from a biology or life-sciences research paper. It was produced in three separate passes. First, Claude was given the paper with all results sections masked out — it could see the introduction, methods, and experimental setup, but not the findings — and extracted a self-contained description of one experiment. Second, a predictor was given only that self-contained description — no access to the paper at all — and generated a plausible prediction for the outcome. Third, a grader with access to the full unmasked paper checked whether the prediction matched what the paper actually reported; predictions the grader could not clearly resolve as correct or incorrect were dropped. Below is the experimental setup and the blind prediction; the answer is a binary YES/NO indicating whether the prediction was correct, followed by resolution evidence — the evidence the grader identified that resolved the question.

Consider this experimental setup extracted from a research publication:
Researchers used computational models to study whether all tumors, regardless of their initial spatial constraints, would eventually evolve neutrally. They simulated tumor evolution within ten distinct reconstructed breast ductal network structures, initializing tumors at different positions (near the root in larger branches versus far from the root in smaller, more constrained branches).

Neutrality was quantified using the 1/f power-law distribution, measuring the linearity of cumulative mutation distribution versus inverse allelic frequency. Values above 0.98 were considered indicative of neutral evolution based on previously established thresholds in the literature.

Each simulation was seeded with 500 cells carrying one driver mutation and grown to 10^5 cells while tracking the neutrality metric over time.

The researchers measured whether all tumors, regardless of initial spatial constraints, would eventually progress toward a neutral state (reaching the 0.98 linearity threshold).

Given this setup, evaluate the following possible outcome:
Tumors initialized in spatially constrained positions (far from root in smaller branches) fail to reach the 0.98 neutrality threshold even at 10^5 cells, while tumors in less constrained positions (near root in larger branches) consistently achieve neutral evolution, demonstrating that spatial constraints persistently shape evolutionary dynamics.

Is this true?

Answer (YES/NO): NO